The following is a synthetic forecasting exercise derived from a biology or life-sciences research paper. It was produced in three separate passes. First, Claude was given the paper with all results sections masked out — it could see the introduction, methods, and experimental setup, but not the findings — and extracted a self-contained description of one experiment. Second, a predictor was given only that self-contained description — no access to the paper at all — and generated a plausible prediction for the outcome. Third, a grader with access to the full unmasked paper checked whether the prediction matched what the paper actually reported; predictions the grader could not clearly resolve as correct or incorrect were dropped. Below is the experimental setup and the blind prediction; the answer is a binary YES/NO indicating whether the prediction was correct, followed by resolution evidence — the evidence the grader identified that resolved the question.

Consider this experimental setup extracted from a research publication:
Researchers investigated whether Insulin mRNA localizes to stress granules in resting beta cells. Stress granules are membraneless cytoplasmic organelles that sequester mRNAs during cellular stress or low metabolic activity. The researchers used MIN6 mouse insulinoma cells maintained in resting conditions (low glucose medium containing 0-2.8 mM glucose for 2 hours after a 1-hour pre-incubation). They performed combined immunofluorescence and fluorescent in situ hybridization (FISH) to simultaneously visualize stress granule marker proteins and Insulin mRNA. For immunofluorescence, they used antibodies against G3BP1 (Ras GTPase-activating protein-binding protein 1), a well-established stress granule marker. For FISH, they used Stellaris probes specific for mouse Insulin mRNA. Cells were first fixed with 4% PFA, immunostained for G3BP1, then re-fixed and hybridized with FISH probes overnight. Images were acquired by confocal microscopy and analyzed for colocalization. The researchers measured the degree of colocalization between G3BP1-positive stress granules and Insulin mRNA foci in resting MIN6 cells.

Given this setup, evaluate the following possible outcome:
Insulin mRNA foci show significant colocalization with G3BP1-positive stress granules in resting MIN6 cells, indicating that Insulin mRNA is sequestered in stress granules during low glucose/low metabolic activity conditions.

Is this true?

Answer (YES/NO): YES